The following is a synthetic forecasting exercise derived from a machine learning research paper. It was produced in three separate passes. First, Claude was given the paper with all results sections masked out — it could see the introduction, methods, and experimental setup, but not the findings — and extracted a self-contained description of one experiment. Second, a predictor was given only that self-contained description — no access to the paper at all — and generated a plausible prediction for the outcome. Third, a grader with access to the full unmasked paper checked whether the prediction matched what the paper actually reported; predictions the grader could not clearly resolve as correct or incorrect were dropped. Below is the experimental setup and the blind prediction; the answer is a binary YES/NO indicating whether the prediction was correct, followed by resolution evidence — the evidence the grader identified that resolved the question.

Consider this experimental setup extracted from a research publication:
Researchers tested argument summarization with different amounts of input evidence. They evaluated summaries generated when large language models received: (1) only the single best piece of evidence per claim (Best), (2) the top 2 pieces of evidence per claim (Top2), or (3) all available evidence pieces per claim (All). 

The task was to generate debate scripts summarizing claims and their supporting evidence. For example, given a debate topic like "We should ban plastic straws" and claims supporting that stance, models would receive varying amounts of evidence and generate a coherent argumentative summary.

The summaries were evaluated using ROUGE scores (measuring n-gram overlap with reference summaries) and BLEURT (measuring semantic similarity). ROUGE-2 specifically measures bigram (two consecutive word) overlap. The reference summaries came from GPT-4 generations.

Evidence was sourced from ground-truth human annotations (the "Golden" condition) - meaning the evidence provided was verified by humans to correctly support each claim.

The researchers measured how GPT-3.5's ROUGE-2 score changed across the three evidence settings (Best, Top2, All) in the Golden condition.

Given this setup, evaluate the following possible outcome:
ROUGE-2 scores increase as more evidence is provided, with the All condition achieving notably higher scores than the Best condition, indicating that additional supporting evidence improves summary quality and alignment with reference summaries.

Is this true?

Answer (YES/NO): NO